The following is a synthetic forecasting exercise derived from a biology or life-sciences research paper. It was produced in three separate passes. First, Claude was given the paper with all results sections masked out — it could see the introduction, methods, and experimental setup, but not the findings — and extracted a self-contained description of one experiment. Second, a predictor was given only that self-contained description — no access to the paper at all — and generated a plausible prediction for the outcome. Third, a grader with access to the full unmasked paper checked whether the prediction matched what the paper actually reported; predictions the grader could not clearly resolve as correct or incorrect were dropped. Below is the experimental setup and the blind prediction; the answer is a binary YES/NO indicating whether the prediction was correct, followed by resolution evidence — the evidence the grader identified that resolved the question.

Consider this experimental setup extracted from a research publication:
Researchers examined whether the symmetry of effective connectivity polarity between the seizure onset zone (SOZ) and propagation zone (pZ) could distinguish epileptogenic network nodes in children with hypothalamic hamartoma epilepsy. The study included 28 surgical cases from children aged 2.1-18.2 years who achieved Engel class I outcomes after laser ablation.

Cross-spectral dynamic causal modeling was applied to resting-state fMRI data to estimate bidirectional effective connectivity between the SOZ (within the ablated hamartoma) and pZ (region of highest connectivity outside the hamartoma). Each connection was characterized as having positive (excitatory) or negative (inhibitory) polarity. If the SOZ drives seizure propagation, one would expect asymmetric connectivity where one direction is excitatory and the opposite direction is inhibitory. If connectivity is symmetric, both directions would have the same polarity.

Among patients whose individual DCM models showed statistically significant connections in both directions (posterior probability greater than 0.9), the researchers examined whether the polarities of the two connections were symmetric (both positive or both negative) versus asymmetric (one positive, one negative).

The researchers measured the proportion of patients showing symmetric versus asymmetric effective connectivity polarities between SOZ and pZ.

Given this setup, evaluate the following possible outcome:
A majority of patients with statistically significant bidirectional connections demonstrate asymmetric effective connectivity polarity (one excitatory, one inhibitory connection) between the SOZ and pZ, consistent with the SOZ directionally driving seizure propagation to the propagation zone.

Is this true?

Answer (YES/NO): YES